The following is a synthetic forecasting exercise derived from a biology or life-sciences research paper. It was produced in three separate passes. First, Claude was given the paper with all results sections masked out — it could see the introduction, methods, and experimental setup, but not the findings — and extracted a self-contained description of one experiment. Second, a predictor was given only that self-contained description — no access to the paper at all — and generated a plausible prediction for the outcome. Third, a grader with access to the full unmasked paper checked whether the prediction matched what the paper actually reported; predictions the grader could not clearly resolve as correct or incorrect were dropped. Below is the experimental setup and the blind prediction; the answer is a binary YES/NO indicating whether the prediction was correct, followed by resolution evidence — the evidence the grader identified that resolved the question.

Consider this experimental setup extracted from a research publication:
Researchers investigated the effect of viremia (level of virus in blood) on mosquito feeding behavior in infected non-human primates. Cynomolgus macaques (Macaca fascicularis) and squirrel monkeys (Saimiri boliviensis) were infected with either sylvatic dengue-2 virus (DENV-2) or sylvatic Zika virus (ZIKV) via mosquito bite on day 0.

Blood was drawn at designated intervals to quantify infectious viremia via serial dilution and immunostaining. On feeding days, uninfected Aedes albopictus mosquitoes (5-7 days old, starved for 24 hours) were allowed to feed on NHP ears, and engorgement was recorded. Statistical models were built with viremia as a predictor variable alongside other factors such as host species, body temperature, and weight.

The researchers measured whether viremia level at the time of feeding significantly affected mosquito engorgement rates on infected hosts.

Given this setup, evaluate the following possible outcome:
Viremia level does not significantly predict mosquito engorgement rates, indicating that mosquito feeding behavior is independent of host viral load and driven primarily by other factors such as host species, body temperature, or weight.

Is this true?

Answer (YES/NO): YES